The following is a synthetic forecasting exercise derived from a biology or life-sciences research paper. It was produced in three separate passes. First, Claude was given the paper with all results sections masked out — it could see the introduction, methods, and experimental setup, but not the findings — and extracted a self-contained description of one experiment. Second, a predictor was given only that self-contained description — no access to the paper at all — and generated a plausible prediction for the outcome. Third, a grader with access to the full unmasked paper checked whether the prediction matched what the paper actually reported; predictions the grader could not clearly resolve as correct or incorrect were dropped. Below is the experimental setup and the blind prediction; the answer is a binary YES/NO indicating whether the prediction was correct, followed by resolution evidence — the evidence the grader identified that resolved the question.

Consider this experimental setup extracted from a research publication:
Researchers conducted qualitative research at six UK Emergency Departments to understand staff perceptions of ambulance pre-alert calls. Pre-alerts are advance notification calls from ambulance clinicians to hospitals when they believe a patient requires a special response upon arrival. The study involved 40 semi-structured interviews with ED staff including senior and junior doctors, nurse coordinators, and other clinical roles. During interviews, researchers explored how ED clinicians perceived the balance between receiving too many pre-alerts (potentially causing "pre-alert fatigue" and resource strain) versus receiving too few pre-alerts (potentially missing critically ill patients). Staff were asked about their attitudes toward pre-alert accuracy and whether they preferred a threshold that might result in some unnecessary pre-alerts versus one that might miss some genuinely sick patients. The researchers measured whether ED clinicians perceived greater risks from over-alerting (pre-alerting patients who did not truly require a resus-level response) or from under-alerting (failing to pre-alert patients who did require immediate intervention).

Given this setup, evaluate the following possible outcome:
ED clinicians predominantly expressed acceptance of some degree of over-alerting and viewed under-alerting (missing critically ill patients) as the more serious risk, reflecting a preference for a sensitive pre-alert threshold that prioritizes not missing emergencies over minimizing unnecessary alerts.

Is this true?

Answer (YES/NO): YES